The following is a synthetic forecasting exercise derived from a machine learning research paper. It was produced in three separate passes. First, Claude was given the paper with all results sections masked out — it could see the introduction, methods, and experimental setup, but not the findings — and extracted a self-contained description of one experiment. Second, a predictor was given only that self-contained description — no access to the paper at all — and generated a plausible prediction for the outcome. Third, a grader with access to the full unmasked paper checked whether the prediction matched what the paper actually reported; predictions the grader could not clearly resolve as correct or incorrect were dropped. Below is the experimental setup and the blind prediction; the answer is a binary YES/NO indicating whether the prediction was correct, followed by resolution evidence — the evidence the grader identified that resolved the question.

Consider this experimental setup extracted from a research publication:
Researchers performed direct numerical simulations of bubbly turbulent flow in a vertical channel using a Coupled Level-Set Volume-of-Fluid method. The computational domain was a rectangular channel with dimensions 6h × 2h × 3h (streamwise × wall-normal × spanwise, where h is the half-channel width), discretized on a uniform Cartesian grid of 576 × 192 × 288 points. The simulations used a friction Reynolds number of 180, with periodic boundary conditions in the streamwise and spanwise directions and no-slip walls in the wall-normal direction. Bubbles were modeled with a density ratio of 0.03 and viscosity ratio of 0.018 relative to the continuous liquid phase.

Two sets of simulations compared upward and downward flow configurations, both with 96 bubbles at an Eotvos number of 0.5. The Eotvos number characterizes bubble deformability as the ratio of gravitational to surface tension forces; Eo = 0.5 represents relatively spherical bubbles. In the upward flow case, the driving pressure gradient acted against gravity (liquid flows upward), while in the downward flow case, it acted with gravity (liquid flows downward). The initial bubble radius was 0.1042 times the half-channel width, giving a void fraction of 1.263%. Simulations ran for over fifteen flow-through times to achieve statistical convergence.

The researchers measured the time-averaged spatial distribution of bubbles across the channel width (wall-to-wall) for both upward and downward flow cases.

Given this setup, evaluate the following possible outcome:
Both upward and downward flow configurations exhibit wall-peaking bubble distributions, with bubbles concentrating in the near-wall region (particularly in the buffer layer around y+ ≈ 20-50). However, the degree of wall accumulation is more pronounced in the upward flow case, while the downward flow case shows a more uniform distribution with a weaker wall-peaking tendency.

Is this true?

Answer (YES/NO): NO